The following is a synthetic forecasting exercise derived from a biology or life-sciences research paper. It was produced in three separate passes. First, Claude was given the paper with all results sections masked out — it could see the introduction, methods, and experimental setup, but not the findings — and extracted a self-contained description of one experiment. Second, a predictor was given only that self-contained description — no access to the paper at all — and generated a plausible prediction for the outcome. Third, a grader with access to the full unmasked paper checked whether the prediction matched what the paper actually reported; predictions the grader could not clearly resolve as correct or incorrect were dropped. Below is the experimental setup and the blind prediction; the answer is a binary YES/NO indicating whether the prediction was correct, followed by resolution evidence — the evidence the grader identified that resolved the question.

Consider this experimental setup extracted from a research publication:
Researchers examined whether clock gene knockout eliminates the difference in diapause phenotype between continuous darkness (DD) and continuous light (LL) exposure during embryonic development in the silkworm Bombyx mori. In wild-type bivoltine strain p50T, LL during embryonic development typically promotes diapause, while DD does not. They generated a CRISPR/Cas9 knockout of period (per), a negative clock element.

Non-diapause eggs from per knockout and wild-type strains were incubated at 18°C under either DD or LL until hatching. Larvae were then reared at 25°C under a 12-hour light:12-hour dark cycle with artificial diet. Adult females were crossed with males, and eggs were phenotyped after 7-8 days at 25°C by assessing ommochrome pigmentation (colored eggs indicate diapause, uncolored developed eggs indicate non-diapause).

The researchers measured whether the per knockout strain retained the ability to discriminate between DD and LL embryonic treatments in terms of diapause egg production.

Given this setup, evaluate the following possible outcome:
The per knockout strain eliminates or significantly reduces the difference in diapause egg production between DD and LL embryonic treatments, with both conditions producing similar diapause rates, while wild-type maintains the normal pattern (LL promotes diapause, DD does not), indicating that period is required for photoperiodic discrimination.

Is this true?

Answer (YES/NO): YES